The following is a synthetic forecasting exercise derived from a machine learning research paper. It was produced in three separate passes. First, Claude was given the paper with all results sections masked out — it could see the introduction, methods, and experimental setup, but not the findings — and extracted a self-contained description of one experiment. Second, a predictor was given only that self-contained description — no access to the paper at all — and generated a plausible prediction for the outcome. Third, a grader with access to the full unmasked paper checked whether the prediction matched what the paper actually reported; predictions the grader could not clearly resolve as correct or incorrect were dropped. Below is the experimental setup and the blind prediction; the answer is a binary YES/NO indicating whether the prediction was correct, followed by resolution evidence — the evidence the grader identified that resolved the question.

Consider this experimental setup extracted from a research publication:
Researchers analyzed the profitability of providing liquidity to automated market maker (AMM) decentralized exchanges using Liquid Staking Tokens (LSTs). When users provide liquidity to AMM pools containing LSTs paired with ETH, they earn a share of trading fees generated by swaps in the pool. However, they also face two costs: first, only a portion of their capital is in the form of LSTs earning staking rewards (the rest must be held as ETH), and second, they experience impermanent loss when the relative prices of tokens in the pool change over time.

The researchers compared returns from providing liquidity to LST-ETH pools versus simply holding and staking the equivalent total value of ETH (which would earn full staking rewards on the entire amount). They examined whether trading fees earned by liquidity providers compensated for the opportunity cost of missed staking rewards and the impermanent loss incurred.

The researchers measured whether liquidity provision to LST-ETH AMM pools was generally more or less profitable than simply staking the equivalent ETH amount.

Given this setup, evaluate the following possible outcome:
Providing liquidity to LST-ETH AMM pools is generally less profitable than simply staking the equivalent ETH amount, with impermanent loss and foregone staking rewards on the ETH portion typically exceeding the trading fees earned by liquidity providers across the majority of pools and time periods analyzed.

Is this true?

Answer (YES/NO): YES